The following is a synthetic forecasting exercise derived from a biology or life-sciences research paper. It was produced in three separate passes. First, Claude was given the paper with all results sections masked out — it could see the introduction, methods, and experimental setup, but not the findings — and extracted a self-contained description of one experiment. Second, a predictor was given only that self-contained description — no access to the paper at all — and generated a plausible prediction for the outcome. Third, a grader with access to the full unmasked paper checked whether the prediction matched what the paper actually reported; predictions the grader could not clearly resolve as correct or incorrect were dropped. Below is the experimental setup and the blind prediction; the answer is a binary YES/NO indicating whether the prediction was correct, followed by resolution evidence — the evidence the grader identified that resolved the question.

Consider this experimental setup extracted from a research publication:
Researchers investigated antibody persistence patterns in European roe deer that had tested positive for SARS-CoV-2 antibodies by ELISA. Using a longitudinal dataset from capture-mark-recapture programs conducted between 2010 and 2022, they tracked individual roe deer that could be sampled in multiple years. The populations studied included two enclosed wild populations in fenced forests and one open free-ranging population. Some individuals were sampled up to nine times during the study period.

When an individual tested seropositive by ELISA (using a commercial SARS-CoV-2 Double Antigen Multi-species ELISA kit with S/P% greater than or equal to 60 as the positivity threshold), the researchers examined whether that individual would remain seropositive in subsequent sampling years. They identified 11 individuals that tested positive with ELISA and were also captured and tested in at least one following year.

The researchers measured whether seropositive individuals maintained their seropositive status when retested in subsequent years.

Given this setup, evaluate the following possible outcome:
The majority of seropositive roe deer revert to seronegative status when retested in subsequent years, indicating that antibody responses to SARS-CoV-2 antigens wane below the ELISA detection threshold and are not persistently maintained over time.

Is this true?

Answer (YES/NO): YES